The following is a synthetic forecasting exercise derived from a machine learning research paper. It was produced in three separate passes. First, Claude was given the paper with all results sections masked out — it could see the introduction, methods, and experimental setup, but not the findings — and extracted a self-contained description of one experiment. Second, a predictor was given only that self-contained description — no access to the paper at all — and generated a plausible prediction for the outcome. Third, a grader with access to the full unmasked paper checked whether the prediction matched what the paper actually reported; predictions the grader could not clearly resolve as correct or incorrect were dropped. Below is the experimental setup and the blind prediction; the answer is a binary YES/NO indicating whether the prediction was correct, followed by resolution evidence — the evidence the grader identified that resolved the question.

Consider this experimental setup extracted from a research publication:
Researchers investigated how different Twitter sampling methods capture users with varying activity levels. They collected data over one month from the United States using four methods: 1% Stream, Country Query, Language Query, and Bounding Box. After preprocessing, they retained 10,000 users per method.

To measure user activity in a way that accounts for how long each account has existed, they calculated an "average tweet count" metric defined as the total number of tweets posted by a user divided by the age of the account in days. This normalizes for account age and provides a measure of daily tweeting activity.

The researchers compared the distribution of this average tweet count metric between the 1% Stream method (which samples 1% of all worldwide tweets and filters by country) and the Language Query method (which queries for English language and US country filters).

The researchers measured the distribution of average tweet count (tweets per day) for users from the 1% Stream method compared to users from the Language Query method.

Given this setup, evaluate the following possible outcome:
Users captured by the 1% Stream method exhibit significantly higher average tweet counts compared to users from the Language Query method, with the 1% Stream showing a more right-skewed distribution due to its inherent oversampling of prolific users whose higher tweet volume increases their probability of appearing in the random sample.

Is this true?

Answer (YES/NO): YES